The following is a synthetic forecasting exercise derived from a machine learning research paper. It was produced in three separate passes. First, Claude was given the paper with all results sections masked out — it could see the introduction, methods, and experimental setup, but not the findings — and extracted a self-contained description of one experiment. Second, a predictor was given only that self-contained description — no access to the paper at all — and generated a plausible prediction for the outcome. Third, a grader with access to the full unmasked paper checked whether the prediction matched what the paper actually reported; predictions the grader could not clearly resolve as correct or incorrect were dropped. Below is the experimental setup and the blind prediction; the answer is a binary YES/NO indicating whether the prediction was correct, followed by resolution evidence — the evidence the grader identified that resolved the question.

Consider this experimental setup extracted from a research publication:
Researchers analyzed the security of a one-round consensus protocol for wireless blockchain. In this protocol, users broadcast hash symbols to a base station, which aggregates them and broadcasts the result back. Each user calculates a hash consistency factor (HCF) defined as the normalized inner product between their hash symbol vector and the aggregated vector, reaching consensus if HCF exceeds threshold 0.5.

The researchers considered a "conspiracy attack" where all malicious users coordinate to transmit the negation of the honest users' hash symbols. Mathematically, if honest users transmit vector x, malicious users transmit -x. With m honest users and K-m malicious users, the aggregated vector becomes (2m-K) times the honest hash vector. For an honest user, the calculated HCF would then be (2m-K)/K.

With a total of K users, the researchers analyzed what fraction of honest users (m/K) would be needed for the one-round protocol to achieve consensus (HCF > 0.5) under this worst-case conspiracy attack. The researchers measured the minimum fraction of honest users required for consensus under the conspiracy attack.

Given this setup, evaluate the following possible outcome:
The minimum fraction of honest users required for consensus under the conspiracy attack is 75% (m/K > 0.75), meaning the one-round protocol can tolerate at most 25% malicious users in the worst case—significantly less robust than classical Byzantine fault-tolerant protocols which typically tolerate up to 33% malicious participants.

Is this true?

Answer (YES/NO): YES